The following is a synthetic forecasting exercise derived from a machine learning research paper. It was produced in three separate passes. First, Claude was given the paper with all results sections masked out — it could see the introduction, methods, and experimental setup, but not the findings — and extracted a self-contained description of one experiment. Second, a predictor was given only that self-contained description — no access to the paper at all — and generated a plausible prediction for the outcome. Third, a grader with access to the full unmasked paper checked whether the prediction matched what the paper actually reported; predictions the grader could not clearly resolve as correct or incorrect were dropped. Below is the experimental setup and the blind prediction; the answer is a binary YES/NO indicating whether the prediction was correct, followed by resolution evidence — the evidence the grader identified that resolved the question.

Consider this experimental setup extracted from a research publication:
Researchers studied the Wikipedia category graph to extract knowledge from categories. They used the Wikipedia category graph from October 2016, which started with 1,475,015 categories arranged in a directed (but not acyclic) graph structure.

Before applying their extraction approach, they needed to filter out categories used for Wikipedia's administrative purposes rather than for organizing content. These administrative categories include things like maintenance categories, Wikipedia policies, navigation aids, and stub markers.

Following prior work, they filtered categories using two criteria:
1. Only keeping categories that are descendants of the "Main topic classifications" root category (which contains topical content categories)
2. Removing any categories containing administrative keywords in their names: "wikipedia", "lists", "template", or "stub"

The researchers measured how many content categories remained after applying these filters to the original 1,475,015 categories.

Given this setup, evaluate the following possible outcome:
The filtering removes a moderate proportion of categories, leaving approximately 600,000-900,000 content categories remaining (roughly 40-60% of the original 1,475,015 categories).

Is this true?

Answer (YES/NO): NO